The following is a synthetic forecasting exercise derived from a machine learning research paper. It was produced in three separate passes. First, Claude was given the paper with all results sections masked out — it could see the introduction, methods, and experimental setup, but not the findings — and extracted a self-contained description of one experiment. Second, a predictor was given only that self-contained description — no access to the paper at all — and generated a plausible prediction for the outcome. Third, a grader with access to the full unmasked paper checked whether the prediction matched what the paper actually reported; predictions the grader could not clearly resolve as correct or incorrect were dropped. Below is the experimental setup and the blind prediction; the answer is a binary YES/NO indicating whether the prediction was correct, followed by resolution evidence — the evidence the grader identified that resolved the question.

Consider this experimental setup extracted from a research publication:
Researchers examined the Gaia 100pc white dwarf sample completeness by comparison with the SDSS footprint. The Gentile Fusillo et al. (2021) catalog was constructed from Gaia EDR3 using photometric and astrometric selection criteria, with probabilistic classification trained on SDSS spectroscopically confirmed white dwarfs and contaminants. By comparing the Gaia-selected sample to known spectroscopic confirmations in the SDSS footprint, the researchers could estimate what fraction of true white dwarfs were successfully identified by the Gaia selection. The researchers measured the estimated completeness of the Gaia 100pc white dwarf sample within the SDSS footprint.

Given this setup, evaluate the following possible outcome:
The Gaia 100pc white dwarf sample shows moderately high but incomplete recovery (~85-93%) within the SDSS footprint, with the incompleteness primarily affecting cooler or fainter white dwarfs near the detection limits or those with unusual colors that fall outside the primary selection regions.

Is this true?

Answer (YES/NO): YES